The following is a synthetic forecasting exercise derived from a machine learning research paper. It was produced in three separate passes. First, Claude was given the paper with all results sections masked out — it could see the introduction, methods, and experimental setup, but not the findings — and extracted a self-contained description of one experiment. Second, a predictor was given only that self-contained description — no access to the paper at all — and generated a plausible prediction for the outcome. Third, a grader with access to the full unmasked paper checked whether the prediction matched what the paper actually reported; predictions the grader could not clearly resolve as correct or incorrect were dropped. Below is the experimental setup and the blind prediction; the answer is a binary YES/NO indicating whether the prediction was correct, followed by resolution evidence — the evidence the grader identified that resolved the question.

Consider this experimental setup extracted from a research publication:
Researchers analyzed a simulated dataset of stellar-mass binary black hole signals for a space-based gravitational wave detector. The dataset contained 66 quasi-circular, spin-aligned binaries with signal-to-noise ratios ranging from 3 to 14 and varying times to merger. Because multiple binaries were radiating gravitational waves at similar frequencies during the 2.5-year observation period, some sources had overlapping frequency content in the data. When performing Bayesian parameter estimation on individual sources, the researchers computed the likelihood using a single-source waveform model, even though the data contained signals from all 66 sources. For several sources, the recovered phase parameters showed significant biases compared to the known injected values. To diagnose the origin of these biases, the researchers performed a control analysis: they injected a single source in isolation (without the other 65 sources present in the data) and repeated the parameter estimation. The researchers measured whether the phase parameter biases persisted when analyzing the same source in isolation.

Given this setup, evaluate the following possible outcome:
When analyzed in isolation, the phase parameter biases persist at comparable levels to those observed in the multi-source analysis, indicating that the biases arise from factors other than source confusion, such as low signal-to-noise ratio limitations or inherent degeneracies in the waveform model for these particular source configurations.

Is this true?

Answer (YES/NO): NO